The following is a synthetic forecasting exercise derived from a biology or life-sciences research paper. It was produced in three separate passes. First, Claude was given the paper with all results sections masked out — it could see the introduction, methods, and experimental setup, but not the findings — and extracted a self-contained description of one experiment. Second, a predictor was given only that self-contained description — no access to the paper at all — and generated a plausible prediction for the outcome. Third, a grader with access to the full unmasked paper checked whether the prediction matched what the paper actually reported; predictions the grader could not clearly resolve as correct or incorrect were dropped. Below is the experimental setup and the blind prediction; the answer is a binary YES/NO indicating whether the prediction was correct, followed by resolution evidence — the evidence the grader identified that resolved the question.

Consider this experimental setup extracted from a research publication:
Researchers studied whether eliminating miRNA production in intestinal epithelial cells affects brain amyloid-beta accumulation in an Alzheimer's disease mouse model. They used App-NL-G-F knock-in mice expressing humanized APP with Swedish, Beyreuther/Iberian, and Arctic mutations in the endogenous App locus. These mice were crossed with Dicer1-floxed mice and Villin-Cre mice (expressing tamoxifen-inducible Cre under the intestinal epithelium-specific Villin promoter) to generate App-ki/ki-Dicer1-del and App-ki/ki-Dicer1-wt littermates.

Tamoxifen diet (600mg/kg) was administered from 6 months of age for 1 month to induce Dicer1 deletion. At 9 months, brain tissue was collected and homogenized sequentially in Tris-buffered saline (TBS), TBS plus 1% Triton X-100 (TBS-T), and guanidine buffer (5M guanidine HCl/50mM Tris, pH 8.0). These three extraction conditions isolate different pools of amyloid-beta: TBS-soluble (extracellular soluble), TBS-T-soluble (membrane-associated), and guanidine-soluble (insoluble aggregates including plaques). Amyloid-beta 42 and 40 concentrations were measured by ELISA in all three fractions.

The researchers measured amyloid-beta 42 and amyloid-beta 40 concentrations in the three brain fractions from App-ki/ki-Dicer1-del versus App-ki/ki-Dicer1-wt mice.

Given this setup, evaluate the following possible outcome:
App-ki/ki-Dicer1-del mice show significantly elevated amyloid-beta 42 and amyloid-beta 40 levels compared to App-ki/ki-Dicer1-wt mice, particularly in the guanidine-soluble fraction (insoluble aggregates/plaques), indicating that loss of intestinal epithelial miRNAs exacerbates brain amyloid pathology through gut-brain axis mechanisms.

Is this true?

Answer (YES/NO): NO